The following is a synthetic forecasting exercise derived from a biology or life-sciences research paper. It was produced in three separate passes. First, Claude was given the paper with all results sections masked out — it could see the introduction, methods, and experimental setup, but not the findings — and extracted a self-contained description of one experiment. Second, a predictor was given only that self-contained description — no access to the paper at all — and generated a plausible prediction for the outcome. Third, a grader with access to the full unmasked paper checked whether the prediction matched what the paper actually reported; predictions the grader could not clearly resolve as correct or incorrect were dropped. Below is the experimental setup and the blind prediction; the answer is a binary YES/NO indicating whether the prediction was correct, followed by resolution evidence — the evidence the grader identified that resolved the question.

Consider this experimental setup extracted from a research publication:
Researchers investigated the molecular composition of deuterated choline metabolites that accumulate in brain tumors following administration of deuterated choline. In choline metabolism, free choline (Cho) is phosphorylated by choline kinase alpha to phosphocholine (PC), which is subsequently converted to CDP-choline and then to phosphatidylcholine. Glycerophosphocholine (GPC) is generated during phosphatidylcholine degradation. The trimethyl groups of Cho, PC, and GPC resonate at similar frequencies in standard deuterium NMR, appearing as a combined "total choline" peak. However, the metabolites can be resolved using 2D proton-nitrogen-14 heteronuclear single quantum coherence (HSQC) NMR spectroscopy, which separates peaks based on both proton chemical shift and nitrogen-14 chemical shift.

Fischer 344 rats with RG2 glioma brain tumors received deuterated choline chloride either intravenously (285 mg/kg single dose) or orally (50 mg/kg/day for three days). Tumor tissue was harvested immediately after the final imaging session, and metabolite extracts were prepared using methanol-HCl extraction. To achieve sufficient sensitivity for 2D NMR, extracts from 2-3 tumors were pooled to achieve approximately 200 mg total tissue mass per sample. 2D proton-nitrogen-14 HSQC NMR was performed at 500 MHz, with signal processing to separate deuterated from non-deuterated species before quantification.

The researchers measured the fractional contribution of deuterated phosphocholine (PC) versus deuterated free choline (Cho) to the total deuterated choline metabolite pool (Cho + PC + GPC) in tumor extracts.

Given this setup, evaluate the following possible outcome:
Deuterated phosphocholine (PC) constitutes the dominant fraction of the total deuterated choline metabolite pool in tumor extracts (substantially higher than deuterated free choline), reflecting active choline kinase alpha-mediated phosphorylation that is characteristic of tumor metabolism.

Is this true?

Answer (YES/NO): NO